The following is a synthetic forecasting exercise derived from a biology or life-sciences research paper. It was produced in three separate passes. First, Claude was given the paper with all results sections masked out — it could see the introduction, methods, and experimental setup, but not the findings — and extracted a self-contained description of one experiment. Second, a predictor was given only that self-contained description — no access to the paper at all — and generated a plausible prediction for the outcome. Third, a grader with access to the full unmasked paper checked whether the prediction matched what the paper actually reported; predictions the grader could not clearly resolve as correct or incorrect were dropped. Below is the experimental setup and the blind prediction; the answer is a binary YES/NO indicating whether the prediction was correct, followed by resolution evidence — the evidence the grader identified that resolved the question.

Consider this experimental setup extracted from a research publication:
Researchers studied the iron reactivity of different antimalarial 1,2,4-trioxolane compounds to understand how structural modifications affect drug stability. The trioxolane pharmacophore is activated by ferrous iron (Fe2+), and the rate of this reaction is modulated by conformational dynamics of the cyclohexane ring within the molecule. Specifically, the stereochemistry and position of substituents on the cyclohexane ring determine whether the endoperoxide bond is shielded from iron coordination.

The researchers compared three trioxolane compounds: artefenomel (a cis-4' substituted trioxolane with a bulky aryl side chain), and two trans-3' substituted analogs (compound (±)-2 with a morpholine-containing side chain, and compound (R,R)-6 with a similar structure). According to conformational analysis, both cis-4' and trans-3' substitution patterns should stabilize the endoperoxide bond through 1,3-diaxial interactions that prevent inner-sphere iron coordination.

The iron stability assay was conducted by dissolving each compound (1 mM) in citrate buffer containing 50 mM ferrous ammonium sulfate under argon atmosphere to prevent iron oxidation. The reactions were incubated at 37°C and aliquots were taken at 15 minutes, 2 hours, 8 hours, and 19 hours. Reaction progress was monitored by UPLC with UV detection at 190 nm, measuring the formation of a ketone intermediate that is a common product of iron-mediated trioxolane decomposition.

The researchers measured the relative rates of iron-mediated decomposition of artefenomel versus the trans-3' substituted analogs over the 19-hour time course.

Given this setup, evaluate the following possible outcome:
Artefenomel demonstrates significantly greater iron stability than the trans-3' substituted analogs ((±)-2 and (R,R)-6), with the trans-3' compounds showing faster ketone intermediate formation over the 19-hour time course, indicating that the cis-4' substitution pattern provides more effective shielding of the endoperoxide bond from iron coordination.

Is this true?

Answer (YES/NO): NO